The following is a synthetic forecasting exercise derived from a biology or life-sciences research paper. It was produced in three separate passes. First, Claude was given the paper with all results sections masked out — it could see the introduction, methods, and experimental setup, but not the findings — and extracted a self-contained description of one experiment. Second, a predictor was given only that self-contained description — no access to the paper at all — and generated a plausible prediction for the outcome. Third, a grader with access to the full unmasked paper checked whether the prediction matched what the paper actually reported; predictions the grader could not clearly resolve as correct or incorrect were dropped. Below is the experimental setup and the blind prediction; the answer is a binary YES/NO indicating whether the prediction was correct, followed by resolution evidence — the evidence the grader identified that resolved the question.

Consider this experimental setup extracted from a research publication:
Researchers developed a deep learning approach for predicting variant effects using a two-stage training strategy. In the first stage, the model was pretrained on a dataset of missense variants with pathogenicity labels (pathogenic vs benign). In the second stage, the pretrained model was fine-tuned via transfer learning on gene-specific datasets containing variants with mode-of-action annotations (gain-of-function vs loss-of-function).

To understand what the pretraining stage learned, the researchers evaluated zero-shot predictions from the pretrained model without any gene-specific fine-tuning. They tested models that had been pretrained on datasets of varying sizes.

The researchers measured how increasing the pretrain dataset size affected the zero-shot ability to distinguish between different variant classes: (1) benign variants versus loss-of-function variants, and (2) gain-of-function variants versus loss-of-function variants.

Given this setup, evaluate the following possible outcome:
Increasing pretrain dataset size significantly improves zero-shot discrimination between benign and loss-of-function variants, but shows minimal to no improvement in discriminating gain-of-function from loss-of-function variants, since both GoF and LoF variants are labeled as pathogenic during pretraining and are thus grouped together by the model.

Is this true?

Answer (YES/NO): NO